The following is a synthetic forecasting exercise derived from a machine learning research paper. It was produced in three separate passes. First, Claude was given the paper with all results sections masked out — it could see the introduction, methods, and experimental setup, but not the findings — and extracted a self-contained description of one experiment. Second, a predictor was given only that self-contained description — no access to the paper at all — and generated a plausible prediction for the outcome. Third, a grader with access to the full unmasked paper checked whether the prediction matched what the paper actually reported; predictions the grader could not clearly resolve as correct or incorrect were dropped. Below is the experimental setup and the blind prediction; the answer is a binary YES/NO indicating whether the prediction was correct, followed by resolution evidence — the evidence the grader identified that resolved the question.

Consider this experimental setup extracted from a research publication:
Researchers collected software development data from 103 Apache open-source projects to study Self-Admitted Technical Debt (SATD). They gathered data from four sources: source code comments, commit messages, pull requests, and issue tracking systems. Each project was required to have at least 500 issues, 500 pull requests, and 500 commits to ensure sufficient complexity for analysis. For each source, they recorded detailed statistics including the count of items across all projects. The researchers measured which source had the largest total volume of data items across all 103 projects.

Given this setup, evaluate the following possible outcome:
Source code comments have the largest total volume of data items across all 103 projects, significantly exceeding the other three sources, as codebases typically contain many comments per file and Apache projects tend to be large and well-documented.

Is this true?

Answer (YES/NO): YES